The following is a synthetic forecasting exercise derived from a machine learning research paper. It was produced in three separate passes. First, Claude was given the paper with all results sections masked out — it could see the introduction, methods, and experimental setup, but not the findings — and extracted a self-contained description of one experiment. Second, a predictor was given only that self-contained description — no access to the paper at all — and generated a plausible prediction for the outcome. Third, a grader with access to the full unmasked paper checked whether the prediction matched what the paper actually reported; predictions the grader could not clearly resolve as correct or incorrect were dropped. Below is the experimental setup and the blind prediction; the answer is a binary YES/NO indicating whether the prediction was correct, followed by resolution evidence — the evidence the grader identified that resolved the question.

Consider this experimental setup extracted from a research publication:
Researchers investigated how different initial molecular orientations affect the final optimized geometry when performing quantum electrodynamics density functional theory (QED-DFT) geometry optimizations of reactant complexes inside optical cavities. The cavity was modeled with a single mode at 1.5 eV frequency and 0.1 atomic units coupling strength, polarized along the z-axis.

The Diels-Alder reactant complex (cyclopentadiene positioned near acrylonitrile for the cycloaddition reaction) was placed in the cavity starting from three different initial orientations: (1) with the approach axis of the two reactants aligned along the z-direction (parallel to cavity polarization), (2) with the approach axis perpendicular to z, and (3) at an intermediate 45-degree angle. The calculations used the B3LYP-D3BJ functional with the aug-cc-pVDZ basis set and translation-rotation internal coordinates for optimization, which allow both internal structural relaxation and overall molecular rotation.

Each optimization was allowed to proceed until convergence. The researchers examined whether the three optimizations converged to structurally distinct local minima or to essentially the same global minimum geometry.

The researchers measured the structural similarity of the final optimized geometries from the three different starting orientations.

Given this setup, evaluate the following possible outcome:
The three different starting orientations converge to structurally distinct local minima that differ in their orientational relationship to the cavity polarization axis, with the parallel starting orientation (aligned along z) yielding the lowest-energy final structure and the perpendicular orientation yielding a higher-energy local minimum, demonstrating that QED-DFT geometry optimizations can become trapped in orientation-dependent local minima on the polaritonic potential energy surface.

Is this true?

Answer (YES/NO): NO